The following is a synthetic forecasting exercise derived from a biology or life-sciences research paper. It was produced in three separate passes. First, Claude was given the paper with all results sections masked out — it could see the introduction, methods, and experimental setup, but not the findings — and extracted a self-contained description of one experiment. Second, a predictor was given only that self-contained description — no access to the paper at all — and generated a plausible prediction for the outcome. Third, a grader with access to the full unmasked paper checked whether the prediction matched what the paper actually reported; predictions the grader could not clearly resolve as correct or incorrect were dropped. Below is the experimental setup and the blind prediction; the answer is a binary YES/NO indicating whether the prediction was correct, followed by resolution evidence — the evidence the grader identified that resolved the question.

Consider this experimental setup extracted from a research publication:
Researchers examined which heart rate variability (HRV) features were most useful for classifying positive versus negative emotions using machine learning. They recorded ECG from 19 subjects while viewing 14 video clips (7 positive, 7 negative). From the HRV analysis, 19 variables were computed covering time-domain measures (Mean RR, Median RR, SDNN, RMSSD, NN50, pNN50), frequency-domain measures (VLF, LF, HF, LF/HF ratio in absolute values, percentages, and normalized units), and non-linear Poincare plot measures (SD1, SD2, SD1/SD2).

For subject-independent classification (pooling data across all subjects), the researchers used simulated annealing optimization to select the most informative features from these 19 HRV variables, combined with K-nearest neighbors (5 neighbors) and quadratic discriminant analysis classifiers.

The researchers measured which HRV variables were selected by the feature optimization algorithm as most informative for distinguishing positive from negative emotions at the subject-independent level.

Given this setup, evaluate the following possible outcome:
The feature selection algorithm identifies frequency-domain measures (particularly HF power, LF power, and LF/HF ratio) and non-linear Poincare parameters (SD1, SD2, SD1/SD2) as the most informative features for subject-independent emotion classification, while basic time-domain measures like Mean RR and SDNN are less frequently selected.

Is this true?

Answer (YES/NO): NO